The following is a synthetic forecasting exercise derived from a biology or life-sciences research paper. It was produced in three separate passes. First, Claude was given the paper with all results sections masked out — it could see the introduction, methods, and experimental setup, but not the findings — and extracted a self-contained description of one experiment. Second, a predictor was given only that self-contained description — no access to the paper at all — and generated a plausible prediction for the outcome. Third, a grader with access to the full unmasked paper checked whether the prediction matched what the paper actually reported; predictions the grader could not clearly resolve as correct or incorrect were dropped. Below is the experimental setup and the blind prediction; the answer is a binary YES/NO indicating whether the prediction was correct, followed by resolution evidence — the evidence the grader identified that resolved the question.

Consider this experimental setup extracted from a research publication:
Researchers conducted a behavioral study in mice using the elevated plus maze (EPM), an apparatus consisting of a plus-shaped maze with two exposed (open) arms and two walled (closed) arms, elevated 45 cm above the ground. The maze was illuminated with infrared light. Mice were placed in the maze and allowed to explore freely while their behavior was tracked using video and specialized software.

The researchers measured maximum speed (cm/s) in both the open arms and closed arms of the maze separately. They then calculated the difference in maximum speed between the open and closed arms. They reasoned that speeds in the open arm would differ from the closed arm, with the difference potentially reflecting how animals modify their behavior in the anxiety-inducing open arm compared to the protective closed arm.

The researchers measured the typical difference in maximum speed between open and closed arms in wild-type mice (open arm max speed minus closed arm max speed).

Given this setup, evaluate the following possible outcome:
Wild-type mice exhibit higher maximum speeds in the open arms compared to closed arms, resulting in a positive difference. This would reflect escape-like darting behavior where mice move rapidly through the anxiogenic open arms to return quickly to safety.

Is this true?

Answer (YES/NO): NO